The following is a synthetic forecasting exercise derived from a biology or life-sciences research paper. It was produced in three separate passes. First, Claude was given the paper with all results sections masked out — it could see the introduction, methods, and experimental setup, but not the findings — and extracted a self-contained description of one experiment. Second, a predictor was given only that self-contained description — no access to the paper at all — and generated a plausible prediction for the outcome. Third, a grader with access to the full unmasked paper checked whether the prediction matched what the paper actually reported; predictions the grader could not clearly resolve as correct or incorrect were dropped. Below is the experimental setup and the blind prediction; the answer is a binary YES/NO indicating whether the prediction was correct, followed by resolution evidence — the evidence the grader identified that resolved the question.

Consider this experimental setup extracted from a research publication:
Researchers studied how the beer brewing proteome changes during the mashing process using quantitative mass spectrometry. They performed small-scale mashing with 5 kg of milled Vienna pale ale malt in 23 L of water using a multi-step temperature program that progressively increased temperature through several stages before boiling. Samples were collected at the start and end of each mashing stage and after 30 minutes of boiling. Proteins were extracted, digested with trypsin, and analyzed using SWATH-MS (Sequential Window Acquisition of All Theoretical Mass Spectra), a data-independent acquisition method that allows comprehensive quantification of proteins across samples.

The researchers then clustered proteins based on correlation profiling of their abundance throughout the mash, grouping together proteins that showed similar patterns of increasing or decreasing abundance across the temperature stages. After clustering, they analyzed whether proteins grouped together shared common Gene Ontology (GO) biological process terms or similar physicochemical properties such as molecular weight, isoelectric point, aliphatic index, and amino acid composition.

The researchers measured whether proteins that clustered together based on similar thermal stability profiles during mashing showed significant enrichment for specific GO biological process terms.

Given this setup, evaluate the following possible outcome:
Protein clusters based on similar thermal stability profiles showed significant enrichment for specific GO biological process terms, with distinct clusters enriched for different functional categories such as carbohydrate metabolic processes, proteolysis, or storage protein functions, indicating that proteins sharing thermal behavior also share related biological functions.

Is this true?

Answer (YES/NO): NO